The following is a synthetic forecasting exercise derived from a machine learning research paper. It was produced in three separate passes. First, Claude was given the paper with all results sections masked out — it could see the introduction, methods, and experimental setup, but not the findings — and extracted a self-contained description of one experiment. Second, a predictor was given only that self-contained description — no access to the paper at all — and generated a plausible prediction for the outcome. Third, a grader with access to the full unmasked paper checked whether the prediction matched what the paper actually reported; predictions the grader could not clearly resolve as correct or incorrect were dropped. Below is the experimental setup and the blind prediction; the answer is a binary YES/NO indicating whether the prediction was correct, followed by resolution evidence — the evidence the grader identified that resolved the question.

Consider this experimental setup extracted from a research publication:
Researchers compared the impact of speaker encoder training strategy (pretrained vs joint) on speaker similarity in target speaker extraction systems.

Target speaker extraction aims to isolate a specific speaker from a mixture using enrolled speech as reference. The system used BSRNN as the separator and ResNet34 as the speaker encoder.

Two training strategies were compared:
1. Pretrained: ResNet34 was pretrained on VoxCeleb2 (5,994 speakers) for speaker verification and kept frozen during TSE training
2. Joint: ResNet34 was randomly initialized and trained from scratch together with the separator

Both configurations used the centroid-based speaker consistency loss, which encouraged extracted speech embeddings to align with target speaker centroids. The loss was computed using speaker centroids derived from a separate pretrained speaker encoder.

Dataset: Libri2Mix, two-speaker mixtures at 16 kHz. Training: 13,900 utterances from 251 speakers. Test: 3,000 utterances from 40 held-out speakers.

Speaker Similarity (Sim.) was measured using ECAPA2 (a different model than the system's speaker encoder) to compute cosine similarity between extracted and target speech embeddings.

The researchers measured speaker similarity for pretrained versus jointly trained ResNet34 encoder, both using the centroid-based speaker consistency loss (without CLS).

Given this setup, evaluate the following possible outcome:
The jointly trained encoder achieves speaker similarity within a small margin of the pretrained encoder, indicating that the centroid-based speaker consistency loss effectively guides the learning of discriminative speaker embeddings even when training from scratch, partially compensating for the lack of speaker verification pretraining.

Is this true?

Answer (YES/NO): NO